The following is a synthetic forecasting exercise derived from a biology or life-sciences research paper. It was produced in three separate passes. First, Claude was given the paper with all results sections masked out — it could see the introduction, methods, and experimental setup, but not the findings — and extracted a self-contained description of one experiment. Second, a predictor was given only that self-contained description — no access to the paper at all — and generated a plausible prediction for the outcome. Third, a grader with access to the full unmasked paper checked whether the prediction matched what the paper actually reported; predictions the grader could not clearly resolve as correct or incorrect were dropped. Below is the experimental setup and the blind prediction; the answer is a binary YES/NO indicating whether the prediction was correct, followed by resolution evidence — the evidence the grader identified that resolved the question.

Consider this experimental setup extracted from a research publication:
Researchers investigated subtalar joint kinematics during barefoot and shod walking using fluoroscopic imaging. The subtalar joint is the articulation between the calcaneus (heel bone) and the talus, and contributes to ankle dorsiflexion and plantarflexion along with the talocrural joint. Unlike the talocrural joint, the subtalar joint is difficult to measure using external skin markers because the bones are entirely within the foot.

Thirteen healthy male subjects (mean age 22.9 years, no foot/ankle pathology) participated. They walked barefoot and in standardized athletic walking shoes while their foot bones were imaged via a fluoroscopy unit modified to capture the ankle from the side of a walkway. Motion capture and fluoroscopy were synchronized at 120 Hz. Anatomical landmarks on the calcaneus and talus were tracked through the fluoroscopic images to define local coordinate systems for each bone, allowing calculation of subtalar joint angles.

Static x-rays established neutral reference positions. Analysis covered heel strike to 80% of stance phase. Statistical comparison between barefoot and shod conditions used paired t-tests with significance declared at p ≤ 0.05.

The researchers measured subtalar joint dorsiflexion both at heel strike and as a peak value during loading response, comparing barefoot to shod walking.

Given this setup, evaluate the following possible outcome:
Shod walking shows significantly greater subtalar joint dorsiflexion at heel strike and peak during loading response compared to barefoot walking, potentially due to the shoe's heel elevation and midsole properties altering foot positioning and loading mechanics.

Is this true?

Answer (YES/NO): NO